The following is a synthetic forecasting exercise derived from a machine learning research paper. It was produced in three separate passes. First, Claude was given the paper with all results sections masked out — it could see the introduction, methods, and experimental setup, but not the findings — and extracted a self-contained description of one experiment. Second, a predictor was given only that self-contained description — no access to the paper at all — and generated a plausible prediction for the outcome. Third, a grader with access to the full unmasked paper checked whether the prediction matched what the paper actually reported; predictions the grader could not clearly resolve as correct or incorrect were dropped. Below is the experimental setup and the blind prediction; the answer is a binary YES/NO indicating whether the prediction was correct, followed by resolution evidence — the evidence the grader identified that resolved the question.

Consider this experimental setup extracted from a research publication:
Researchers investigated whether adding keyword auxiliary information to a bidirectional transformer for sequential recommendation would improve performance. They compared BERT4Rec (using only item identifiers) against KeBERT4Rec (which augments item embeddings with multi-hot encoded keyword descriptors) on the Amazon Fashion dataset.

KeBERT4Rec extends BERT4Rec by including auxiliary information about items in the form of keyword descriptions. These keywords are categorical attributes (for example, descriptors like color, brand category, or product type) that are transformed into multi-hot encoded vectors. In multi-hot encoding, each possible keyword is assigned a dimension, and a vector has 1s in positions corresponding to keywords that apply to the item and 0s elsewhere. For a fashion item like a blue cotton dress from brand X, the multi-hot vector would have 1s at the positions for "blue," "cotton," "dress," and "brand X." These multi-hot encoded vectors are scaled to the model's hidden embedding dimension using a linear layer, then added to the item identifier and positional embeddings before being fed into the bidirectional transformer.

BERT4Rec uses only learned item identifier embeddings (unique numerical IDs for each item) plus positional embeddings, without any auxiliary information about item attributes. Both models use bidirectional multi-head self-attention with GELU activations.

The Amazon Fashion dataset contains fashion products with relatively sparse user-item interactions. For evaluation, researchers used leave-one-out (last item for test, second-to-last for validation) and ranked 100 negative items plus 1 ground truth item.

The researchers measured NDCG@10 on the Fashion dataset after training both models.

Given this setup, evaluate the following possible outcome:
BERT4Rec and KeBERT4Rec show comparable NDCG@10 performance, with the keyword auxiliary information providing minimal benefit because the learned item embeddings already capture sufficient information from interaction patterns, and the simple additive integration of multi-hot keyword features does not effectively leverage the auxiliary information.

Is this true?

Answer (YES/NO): YES